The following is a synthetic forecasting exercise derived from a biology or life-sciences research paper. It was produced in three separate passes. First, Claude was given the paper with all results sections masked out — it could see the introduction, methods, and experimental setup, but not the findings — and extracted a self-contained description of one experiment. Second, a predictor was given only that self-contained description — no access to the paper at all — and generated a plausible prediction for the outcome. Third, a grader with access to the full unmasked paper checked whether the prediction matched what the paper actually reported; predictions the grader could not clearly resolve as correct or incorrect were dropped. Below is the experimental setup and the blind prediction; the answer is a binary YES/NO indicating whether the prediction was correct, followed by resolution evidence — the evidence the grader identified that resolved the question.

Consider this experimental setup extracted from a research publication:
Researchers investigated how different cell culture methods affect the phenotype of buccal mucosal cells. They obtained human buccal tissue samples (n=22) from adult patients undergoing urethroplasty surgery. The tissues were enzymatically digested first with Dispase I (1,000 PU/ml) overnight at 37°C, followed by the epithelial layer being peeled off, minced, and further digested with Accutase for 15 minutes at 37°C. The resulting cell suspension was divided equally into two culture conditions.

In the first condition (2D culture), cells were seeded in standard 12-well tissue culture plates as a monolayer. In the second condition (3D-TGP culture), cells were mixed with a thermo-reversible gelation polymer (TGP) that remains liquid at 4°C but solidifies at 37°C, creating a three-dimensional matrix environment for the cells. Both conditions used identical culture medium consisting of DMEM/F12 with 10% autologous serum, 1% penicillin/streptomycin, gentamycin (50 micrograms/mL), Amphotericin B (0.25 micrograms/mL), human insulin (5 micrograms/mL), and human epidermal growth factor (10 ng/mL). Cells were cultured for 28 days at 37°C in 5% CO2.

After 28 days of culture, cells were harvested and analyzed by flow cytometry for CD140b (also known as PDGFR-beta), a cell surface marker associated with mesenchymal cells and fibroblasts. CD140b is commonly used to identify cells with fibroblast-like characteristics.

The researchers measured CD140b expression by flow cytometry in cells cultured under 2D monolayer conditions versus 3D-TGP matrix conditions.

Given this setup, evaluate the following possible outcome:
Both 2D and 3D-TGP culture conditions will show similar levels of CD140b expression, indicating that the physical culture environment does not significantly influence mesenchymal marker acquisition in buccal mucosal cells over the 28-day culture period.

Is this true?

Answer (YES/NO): NO